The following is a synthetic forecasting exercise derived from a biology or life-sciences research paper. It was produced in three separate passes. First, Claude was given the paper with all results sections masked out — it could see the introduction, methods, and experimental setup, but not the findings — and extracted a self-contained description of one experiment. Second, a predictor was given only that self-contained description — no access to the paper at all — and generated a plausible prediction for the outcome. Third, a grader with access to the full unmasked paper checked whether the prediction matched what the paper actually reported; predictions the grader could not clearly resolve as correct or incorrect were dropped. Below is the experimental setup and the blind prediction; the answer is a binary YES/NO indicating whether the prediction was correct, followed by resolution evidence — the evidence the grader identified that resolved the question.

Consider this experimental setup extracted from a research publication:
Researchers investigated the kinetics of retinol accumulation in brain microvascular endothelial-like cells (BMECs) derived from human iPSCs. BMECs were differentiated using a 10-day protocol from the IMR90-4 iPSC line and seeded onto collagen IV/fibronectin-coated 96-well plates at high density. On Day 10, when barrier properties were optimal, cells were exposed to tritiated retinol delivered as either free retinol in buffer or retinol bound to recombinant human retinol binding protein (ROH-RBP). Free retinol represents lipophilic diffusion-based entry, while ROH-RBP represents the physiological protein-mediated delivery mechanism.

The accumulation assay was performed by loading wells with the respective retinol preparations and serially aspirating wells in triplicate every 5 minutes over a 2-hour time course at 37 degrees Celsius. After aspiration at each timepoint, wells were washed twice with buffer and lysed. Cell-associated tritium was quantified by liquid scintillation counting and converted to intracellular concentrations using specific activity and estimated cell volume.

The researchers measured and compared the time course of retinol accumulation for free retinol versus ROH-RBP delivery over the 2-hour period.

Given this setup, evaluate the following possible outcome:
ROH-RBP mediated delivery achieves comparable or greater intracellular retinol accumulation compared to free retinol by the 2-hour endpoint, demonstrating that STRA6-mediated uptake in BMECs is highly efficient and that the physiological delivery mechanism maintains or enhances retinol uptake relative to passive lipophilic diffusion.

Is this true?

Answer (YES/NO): NO